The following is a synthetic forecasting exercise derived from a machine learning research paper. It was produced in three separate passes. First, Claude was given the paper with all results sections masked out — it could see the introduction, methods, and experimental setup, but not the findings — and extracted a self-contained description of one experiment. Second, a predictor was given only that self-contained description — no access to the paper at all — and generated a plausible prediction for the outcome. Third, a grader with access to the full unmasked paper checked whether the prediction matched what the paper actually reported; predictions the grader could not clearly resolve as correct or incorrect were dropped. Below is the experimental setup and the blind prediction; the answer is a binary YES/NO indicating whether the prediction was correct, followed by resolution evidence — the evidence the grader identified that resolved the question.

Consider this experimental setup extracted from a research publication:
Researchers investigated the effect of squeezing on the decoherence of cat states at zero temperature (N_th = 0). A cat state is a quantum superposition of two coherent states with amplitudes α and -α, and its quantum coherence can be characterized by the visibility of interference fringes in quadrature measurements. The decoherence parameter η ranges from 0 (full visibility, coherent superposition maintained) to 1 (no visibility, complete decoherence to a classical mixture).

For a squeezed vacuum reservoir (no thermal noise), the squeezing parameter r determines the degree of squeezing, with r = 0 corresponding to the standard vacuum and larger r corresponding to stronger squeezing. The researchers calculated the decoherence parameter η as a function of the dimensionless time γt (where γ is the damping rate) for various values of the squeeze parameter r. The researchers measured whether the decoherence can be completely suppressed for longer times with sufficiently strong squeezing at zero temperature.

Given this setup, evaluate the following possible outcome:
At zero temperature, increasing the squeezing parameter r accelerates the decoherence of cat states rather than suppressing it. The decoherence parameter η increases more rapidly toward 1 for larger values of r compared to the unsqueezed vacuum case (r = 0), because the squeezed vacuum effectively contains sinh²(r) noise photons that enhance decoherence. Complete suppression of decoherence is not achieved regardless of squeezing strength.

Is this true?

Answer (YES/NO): NO